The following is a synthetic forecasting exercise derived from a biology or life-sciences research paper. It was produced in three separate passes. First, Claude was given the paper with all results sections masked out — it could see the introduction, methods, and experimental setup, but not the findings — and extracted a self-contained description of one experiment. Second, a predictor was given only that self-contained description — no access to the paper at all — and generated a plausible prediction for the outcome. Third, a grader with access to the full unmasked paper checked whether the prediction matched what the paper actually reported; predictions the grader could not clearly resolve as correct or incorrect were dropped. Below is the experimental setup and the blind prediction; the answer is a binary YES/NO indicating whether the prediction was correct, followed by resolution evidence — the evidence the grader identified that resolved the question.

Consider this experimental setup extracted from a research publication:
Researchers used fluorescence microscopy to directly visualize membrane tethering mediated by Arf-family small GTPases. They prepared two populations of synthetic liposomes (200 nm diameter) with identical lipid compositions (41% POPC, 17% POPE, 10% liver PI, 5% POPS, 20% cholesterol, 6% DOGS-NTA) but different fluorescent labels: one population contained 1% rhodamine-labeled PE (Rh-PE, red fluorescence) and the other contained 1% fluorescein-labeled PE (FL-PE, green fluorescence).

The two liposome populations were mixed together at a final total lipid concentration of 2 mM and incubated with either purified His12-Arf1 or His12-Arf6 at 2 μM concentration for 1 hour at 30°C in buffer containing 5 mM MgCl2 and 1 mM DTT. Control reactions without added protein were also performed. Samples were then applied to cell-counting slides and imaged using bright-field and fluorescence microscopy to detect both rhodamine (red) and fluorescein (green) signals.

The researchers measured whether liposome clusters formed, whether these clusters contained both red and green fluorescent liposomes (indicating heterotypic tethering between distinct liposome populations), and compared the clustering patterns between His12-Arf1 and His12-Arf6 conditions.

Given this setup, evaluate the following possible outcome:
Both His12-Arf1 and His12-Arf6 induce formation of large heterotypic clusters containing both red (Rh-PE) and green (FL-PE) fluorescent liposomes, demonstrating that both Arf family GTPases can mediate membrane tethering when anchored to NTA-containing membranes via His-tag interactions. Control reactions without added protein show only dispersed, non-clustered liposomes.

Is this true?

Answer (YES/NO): NO